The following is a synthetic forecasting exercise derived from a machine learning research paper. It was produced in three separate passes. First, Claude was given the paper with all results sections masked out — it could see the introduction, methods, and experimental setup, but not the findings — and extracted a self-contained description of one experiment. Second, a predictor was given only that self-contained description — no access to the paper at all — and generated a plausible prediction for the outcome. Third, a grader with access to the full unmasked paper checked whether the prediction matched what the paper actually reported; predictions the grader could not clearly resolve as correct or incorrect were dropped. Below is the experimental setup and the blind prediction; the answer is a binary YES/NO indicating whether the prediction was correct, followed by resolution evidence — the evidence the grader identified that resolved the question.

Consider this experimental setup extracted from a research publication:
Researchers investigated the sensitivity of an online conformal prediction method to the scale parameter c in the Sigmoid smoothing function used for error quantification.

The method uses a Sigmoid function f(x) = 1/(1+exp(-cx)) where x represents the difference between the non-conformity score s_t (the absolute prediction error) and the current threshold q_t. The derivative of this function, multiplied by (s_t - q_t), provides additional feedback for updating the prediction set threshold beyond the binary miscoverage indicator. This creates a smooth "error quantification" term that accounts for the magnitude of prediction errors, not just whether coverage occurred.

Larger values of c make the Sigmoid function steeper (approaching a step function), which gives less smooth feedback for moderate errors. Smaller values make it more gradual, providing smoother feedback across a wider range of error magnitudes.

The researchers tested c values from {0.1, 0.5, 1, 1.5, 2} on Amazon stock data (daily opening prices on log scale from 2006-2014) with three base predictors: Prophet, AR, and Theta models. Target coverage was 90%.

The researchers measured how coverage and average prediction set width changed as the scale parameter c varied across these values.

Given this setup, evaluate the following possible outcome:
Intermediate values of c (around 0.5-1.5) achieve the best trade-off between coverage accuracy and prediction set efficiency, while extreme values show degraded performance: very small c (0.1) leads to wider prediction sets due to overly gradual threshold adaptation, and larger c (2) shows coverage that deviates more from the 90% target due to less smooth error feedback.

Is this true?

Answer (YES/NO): NO